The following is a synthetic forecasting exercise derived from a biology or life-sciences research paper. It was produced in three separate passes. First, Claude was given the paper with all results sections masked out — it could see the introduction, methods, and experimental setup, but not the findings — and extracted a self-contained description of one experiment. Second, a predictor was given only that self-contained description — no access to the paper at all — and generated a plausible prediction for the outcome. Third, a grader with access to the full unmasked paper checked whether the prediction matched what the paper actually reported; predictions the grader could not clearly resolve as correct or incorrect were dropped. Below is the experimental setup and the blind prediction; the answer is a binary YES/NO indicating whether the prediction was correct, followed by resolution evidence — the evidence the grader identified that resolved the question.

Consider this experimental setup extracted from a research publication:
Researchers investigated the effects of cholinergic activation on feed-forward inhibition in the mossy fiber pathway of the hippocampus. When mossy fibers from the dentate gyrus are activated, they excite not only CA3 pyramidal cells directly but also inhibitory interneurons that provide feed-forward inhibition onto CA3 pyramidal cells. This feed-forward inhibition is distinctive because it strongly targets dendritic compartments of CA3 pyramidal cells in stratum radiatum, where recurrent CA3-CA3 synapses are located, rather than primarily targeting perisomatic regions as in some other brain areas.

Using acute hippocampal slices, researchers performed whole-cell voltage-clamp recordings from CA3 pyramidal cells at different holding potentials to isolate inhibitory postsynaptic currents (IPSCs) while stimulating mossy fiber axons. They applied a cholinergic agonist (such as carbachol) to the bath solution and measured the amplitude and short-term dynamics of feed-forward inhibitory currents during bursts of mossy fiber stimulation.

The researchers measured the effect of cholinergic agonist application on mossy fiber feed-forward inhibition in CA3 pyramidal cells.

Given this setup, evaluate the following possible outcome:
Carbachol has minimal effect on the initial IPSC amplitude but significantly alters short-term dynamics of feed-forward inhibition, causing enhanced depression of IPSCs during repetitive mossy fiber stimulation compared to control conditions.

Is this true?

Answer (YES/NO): YES